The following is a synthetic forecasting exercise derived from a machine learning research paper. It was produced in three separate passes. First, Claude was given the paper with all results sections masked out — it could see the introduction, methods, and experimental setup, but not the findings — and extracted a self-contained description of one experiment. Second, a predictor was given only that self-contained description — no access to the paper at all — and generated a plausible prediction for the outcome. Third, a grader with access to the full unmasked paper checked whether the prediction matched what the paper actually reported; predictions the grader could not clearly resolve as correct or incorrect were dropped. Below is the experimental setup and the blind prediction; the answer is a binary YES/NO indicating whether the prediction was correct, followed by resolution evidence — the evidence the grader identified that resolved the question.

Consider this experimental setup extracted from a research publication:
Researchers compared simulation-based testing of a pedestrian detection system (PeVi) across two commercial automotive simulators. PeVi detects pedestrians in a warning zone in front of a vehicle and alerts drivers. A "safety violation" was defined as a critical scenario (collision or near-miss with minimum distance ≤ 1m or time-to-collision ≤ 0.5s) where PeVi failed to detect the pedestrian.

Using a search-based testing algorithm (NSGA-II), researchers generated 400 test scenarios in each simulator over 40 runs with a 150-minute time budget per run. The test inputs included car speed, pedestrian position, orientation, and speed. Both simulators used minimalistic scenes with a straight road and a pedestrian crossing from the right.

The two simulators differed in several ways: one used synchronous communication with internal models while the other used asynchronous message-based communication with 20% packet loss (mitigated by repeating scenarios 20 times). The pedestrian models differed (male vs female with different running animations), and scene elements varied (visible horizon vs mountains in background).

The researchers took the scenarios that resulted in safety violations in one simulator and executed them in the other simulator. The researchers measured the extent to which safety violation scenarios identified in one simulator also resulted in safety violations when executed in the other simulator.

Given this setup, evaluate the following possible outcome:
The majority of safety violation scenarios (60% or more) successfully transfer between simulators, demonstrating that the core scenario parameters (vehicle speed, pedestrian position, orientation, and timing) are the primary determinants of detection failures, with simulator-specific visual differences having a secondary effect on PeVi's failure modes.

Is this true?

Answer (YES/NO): NO